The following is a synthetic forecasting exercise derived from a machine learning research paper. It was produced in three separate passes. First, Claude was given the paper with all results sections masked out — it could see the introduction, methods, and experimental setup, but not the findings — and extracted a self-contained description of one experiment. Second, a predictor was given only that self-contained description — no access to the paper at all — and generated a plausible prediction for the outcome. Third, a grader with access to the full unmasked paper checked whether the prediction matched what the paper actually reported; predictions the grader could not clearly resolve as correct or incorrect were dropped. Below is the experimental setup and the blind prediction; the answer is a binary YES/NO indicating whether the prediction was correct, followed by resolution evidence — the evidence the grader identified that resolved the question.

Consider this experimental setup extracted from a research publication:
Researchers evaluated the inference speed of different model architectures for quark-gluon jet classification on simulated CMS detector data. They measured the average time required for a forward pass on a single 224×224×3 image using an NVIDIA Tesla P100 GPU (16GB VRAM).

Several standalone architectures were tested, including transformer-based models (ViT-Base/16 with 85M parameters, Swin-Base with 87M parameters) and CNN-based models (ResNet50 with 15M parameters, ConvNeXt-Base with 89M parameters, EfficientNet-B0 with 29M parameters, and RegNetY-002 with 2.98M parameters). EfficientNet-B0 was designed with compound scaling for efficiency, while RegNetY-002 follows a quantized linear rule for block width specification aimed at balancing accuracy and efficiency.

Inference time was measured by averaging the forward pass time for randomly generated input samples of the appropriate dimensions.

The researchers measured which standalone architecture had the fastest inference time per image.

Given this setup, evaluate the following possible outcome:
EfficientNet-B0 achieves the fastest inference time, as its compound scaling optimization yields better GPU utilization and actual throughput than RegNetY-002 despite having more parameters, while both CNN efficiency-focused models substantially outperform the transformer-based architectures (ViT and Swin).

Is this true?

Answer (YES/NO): NO